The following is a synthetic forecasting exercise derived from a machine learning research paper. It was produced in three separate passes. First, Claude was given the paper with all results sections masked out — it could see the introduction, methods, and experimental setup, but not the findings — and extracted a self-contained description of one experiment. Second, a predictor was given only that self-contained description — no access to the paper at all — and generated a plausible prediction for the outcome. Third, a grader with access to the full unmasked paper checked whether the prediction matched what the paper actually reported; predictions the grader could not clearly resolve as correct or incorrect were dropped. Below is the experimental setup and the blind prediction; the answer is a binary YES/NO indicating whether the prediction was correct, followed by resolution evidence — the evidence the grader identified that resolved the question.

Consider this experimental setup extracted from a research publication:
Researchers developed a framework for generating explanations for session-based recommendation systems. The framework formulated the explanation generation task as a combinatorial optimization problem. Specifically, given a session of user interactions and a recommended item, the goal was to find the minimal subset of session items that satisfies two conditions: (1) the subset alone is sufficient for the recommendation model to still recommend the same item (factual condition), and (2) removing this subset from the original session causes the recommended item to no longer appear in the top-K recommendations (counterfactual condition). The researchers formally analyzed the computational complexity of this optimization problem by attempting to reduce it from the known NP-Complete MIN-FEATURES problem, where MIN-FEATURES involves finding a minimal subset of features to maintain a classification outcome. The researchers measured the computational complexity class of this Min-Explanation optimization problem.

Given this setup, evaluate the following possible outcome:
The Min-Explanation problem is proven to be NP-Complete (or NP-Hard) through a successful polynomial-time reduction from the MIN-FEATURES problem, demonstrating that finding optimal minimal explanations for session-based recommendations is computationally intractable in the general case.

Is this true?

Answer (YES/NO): YES